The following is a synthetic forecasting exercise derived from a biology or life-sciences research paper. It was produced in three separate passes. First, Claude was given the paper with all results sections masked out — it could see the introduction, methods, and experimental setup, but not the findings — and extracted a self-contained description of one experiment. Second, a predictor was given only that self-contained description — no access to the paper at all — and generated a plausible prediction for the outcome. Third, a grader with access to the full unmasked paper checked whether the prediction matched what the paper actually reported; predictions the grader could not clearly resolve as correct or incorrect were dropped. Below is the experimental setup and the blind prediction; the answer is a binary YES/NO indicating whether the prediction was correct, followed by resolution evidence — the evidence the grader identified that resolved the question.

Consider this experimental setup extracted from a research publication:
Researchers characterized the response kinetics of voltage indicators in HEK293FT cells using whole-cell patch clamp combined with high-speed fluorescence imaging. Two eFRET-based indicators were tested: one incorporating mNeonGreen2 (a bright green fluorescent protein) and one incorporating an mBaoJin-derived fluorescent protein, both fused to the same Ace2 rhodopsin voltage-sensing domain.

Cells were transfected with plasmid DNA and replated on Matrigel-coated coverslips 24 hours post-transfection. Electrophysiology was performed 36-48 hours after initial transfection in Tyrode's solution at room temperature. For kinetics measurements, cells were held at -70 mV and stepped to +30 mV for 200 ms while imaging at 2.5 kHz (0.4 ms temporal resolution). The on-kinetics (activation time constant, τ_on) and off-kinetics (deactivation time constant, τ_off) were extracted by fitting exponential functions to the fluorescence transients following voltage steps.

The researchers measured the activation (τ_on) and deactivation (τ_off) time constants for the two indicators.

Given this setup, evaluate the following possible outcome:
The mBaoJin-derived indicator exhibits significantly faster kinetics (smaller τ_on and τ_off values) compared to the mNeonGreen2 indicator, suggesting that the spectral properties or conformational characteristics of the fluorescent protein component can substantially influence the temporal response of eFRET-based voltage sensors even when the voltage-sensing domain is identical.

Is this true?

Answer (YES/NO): NO